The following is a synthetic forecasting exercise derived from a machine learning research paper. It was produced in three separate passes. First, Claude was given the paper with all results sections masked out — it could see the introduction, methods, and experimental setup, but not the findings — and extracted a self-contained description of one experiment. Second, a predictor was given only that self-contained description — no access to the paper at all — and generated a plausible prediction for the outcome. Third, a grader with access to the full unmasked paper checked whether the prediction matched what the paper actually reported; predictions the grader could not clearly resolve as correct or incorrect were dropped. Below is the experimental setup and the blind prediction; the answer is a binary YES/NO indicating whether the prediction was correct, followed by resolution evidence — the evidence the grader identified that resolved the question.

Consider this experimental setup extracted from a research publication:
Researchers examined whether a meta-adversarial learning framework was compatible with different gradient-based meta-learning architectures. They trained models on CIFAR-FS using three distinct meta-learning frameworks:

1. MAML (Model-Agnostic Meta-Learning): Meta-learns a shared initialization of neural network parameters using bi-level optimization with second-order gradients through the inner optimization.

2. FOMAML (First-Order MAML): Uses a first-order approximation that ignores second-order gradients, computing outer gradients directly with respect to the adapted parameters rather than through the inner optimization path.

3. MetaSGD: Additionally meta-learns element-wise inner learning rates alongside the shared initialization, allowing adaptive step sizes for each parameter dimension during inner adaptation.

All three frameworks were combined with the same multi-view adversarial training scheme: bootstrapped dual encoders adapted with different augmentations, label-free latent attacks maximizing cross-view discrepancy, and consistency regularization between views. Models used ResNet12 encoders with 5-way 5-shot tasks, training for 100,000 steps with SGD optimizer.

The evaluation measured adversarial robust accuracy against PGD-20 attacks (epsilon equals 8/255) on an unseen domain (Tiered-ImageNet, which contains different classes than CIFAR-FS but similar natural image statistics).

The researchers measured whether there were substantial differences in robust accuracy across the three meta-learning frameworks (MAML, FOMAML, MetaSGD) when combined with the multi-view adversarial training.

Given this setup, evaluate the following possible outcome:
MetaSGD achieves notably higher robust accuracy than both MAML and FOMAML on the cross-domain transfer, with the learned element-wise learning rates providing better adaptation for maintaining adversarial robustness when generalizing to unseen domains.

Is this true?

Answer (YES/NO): NO